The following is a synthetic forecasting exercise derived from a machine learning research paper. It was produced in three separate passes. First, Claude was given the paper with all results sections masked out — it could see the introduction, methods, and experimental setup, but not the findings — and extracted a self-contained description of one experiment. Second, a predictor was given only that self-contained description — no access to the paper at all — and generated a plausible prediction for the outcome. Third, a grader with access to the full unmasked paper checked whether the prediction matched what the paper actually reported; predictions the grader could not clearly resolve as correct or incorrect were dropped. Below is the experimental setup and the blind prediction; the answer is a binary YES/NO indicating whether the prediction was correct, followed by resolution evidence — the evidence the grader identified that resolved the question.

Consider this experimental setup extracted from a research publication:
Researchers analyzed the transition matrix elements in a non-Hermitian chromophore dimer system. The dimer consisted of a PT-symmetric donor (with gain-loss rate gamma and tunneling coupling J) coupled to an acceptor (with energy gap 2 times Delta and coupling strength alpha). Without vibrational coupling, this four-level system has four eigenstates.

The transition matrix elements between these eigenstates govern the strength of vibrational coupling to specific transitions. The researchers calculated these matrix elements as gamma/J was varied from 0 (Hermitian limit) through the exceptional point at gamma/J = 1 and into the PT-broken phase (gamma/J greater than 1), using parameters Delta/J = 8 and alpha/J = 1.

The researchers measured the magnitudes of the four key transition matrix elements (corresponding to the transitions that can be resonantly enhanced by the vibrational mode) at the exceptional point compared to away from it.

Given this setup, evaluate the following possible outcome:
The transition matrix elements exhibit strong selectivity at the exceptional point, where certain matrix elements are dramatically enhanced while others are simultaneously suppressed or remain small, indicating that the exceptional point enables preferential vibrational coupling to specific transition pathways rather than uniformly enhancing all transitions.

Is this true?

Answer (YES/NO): NO